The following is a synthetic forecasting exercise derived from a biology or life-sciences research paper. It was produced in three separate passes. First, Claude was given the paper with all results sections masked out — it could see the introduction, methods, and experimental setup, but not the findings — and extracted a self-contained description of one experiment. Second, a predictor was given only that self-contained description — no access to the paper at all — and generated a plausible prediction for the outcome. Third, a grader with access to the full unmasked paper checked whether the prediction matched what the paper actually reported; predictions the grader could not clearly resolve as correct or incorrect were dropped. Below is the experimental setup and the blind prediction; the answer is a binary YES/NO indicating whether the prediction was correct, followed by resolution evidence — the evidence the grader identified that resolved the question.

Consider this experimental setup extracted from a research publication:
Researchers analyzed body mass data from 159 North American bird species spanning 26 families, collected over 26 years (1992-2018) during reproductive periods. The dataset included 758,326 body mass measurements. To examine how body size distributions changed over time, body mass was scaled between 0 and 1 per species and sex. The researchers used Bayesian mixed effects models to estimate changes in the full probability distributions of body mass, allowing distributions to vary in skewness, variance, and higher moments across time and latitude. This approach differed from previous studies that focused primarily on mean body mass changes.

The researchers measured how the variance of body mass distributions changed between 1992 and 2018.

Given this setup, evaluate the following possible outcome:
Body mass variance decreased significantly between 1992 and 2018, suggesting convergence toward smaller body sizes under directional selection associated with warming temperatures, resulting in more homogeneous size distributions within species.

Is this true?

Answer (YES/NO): NO